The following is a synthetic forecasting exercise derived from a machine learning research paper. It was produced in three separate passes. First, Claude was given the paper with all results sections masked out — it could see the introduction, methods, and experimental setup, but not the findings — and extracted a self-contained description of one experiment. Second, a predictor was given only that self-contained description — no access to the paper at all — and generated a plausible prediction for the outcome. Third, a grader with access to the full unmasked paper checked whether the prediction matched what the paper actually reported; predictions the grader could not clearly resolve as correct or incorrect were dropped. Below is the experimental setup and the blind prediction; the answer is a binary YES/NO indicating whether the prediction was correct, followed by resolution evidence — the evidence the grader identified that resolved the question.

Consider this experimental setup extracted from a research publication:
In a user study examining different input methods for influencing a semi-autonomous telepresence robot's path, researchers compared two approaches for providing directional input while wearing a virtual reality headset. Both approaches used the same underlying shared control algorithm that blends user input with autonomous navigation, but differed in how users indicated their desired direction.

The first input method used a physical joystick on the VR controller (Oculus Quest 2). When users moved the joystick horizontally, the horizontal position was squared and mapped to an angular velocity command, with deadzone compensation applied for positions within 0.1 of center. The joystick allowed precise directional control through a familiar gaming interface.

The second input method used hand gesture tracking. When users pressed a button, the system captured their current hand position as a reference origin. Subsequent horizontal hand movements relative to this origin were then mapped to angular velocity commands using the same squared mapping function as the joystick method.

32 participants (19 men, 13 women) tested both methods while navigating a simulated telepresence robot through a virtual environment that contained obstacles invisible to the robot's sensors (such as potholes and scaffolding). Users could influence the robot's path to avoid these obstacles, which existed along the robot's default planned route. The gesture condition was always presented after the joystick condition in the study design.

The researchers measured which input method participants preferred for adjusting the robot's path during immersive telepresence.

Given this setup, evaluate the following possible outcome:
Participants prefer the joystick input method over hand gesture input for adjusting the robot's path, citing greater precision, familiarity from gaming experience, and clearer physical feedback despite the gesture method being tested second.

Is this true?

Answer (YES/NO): NO